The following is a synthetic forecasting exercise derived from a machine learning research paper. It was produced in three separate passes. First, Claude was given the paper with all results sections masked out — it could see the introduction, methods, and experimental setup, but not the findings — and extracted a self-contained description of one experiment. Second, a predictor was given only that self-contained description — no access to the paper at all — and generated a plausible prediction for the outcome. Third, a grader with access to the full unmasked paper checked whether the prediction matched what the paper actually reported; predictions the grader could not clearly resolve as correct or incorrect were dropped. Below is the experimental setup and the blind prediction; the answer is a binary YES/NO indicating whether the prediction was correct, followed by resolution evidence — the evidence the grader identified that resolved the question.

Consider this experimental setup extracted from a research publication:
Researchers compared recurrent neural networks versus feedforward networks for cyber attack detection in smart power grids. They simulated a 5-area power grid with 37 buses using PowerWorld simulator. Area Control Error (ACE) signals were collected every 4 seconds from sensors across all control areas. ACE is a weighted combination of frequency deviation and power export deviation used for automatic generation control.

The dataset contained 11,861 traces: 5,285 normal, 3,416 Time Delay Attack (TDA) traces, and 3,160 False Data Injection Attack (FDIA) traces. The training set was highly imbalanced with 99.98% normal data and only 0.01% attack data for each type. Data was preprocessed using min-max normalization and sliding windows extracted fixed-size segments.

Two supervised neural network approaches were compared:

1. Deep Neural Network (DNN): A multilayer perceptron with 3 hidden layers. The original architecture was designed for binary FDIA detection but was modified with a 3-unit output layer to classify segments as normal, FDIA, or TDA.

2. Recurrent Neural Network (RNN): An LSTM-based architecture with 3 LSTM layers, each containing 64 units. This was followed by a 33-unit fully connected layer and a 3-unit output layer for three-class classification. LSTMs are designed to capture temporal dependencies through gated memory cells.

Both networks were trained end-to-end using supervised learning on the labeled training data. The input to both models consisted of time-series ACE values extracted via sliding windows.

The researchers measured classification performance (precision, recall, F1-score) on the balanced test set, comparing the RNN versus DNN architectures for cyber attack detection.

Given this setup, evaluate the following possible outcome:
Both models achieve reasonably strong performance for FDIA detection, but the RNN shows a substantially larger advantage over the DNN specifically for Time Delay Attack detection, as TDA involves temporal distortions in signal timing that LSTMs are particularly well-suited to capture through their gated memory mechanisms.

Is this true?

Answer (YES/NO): NO